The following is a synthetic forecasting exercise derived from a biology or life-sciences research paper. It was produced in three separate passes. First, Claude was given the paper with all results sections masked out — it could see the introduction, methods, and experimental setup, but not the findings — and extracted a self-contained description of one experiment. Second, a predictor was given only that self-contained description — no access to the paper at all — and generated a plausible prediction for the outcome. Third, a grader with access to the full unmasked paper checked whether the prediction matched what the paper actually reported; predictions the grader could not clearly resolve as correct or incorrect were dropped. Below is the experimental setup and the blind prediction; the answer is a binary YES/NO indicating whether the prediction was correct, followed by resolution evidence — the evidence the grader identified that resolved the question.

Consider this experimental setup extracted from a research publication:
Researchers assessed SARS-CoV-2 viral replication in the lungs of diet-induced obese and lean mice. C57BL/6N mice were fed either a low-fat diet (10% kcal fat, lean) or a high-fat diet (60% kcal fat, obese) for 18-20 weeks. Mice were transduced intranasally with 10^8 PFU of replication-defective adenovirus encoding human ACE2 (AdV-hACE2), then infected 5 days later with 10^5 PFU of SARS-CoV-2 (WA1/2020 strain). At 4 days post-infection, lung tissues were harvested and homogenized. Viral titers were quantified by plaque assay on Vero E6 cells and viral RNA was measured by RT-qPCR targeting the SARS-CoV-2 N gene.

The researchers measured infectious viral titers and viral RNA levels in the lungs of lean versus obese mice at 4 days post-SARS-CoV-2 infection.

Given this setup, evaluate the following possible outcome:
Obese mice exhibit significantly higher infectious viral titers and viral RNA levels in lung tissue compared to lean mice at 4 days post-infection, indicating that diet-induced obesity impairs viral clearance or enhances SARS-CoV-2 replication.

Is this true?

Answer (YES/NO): NO